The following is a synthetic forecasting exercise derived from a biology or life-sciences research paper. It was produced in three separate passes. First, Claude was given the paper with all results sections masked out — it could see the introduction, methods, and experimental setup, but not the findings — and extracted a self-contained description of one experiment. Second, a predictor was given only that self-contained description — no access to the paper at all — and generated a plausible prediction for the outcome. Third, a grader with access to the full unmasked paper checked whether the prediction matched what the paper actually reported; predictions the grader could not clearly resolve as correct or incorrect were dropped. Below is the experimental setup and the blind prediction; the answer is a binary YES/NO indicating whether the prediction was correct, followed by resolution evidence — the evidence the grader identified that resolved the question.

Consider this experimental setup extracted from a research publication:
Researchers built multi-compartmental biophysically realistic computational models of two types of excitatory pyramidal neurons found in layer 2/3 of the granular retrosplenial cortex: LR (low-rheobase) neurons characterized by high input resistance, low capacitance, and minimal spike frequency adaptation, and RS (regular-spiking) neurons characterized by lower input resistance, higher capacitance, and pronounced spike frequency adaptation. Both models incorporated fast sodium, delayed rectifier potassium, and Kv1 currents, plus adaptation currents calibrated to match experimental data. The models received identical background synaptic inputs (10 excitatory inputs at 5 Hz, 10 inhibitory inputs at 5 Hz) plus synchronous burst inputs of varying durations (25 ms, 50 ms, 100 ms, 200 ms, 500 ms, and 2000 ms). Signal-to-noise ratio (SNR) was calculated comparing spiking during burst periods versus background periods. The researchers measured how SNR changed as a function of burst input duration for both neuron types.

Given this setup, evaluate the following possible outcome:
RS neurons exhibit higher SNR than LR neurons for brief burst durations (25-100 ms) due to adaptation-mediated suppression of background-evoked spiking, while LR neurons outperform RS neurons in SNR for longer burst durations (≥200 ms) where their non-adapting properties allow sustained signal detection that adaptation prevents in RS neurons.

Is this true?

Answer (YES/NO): NO